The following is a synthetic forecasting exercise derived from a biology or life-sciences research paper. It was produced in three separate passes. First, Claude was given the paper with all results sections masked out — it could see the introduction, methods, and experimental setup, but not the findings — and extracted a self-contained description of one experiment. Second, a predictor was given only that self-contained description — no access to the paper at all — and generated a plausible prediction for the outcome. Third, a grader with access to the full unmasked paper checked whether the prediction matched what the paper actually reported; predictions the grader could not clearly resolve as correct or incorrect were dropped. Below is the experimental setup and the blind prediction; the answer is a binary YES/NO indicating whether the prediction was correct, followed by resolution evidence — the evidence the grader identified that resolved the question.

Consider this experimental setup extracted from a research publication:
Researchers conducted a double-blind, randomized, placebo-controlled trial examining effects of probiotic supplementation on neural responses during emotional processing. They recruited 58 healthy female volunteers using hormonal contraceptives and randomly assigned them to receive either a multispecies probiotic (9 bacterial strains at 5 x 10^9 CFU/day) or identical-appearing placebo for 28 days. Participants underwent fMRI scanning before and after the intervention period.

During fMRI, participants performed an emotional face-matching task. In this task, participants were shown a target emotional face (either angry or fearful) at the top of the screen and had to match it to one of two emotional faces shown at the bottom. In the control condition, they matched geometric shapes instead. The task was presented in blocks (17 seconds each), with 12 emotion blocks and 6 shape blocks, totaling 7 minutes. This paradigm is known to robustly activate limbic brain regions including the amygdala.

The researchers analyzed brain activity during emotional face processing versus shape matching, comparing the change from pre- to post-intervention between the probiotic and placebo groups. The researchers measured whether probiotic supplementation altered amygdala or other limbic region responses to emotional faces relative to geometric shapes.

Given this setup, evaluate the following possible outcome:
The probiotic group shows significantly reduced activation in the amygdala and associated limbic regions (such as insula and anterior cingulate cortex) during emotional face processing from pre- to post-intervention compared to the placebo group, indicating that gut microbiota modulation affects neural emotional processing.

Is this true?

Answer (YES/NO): NO